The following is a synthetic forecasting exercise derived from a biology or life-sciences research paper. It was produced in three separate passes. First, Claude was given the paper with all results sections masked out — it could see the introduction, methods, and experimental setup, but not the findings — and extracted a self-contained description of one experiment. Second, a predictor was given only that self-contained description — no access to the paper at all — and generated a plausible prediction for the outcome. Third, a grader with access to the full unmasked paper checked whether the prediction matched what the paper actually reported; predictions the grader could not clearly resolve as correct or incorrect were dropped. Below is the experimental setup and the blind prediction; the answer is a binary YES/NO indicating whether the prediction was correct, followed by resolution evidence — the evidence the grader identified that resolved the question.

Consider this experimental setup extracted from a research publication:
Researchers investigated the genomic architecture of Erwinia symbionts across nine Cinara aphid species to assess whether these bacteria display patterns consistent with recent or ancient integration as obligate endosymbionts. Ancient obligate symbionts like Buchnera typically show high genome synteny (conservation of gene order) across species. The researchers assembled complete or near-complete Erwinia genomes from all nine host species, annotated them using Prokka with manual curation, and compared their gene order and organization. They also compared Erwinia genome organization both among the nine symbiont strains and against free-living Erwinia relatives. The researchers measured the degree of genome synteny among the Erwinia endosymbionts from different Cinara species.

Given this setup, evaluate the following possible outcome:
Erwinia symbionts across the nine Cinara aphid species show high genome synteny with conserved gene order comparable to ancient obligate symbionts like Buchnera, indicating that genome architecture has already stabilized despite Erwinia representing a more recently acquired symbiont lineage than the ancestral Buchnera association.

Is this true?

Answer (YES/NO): YES